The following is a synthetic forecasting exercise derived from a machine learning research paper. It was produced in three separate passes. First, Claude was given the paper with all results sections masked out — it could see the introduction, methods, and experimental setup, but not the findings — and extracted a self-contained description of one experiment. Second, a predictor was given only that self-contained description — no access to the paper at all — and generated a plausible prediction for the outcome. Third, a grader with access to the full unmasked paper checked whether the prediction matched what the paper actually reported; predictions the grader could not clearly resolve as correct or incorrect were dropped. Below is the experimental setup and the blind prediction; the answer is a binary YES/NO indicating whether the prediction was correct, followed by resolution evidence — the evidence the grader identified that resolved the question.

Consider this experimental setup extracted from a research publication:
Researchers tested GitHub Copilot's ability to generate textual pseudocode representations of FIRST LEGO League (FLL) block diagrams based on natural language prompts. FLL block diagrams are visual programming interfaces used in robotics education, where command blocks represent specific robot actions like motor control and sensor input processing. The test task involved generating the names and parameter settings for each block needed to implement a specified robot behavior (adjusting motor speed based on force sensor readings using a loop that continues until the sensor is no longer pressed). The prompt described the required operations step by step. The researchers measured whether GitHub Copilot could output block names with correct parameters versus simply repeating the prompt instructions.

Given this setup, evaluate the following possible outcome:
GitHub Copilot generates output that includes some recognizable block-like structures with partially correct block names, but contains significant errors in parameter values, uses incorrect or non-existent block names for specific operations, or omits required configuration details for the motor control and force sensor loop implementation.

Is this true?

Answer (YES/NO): NO